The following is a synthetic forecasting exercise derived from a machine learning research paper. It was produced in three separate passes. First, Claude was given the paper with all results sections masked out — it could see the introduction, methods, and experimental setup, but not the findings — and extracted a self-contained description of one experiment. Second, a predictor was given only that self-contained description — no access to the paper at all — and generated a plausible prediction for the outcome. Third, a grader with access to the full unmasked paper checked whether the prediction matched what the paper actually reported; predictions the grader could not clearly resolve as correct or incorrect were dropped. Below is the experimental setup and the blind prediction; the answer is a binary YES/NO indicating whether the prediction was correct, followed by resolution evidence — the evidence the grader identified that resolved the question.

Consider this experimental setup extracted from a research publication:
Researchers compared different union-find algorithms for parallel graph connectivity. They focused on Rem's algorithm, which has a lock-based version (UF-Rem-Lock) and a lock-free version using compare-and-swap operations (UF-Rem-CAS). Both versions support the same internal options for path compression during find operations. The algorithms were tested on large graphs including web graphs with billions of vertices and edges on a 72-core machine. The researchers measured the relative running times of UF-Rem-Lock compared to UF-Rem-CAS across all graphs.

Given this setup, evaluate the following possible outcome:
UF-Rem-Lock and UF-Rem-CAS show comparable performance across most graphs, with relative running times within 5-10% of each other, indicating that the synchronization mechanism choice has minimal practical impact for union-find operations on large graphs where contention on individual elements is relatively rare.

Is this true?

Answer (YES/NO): NO